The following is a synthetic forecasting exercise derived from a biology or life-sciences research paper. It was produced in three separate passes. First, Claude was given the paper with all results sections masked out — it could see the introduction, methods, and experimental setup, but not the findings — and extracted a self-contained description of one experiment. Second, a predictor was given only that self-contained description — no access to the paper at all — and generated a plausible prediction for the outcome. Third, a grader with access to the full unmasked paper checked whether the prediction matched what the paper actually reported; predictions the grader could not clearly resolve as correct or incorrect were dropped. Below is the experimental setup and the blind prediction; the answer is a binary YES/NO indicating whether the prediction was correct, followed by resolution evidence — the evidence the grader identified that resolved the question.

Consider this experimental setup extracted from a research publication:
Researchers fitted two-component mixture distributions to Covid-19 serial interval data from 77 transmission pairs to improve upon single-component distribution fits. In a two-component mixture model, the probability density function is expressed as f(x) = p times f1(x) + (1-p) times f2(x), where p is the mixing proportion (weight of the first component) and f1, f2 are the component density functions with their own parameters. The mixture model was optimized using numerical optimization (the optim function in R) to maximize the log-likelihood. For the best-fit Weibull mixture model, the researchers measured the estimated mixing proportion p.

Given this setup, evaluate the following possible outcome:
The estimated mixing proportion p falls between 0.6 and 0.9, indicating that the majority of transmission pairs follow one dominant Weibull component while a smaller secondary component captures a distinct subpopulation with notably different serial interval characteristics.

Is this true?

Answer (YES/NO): NO